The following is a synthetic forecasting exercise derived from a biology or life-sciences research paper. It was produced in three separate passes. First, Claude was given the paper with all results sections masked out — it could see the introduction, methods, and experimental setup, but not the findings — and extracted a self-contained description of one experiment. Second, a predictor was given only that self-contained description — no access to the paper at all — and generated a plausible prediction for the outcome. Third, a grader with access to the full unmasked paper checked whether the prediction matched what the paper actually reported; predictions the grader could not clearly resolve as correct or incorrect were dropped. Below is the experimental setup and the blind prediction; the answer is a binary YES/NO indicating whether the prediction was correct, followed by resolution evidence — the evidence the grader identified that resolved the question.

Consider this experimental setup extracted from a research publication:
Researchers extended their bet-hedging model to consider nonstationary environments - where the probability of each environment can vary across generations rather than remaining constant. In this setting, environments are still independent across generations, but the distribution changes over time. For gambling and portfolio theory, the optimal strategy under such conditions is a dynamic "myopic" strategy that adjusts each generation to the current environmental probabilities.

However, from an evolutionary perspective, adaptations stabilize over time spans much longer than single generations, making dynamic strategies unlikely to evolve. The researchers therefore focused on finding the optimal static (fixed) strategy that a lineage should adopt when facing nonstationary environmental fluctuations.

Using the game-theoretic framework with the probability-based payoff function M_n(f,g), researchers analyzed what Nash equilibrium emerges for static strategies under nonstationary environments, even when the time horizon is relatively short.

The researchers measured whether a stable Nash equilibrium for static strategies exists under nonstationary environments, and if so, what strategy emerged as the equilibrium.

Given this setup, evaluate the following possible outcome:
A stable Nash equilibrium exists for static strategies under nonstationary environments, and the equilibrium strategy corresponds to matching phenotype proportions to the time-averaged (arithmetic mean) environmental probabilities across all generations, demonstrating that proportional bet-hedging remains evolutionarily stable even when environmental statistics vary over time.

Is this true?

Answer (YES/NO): NO